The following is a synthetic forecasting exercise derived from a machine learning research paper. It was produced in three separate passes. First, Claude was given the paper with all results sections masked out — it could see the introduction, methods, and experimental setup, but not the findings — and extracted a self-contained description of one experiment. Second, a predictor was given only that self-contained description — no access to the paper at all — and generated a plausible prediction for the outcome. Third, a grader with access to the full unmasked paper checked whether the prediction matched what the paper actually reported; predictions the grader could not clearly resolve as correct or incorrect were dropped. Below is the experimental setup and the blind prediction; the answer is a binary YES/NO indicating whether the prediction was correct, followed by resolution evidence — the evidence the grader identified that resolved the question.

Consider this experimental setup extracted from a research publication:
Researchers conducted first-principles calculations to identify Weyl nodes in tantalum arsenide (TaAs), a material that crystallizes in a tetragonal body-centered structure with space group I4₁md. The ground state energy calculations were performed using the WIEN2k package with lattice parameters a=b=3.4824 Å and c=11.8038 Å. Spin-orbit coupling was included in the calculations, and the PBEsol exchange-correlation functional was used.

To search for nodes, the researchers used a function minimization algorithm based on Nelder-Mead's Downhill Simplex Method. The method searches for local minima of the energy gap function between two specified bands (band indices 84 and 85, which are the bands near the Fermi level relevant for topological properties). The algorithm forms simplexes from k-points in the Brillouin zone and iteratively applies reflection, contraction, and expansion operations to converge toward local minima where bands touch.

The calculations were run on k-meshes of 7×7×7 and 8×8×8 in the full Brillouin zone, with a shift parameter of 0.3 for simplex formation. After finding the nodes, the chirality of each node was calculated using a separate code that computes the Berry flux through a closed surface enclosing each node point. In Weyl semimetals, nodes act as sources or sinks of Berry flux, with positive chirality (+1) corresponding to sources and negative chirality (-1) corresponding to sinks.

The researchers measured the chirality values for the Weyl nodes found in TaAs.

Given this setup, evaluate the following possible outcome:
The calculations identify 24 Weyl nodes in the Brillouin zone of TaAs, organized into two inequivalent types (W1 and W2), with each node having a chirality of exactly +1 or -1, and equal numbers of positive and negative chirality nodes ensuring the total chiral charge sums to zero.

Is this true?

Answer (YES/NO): YES